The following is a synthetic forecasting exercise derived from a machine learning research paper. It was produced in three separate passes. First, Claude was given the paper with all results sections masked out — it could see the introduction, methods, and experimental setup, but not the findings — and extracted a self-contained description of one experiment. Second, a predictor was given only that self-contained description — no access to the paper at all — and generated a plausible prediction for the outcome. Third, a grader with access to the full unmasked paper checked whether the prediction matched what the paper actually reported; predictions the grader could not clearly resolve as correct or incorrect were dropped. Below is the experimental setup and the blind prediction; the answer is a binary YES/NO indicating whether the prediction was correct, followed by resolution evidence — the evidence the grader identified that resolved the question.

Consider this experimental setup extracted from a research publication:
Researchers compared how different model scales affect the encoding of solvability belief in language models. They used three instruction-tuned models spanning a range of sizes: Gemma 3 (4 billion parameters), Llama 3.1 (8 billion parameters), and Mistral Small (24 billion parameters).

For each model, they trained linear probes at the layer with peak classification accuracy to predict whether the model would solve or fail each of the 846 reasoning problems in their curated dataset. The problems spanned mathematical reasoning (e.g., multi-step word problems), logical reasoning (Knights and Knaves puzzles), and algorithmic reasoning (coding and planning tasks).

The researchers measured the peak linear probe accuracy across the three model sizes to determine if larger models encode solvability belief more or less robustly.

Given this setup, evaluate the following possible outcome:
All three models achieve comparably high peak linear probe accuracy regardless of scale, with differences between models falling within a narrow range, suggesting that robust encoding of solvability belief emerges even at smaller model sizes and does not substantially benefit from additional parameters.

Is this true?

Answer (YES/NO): YES